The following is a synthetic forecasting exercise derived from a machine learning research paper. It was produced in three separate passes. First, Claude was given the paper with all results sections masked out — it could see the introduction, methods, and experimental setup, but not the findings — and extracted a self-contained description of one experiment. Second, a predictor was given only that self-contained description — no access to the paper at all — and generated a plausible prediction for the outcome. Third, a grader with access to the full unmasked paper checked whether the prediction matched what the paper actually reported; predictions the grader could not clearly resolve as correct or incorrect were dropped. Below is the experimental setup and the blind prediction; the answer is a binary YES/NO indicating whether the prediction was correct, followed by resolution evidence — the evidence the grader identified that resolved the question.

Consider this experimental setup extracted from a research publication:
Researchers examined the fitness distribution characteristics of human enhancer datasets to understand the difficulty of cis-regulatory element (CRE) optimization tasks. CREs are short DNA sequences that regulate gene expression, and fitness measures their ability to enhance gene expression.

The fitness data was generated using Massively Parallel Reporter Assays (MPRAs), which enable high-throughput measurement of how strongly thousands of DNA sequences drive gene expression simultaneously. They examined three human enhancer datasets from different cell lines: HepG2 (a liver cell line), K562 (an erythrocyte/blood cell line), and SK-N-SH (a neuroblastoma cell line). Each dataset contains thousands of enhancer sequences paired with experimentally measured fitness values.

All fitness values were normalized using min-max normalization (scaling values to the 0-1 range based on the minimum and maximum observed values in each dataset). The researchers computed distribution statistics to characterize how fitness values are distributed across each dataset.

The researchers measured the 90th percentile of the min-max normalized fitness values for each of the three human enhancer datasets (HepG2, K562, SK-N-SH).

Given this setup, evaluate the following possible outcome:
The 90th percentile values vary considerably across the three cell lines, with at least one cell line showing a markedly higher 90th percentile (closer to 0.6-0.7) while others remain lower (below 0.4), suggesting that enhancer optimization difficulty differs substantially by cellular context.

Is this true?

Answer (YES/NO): NO